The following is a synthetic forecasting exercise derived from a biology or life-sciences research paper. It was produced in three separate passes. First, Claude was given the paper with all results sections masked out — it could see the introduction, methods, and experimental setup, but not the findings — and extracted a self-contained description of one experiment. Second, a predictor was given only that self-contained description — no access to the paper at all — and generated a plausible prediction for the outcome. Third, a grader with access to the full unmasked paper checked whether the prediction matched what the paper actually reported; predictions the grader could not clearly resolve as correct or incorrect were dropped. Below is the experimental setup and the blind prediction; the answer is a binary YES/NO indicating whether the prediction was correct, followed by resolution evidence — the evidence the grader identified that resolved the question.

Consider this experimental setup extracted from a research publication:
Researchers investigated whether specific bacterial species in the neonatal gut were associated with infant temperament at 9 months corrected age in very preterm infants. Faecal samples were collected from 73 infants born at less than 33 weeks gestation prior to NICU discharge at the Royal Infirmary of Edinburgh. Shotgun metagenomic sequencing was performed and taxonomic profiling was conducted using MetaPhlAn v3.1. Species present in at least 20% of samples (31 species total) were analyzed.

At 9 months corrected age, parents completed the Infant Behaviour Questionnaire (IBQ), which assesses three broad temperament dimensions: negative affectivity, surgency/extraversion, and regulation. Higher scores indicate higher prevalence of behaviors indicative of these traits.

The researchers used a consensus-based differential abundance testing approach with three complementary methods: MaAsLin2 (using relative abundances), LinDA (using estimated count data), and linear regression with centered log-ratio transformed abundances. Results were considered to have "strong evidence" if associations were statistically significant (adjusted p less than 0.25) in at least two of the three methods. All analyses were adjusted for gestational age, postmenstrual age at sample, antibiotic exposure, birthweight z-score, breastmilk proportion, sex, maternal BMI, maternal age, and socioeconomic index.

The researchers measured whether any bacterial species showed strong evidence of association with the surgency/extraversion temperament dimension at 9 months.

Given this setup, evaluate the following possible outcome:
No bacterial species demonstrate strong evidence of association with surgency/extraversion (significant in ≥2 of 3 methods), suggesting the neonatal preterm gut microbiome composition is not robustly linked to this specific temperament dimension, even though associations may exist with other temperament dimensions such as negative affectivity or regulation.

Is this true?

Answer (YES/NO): YES